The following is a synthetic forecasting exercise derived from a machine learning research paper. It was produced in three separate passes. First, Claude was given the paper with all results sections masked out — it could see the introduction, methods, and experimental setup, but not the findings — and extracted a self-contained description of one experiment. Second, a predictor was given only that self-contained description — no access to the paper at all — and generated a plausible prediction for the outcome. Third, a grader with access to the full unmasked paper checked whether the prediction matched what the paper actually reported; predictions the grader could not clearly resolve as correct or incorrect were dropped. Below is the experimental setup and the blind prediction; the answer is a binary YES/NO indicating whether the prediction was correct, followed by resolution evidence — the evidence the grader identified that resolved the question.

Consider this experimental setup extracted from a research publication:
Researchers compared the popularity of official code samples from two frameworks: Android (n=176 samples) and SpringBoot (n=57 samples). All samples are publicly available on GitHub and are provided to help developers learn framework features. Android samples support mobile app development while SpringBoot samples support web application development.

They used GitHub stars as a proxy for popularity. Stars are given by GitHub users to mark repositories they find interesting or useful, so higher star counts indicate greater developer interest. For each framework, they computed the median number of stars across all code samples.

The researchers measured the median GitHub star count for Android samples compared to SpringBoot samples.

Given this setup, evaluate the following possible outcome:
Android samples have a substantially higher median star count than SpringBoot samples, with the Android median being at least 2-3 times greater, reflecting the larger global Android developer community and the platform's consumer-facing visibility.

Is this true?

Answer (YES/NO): YES